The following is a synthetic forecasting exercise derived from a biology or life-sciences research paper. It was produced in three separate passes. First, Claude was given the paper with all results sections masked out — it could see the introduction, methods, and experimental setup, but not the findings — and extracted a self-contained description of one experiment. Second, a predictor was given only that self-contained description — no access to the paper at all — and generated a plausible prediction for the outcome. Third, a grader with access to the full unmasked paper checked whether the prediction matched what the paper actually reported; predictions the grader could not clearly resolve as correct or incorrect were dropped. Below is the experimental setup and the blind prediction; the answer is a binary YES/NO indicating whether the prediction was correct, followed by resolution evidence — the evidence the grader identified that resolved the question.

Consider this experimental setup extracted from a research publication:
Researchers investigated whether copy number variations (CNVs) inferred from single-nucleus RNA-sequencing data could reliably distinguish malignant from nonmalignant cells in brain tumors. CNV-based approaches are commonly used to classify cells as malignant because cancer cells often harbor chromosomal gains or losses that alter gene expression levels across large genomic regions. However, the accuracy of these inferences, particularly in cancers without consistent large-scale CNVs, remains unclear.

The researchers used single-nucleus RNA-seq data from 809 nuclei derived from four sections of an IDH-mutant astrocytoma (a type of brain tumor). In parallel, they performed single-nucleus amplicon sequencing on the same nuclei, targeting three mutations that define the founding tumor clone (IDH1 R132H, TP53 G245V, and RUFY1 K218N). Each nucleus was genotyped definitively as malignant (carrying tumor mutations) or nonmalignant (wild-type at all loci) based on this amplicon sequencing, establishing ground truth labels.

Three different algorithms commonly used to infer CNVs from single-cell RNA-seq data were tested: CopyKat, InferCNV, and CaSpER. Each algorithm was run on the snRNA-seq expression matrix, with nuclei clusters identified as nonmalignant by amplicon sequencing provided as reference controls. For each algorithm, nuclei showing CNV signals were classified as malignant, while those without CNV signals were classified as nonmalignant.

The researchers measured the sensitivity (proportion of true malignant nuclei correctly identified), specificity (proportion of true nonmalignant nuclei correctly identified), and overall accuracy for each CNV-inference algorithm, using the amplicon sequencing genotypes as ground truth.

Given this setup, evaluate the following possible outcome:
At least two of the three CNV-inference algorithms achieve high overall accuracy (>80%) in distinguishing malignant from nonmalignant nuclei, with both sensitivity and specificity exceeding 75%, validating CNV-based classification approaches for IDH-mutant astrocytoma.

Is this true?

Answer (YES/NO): NO